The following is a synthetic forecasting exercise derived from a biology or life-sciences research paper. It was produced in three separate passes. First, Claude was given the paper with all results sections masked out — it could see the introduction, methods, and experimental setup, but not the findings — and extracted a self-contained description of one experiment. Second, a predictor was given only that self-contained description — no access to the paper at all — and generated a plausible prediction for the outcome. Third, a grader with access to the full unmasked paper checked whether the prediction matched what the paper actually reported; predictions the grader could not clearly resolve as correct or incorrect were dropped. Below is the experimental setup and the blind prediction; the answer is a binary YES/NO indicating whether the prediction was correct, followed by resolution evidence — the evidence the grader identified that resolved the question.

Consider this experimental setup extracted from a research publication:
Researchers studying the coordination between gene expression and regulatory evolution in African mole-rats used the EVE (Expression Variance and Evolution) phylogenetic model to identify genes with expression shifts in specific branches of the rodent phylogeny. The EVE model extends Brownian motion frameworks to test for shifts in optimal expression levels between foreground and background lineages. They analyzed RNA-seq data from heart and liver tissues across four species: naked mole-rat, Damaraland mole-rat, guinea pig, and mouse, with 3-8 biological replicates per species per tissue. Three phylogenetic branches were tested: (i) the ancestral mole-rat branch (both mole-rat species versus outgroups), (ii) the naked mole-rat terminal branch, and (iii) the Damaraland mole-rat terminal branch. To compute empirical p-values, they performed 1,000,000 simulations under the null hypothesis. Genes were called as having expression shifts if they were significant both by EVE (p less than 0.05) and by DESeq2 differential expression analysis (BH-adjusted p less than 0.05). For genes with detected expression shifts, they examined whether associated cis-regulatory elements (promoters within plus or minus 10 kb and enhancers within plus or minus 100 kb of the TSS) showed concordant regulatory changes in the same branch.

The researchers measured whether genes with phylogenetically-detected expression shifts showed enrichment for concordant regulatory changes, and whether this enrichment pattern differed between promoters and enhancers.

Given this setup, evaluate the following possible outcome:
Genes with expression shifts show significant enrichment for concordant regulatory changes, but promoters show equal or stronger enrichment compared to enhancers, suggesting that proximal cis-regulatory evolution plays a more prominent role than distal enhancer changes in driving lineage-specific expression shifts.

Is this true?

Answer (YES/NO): YES